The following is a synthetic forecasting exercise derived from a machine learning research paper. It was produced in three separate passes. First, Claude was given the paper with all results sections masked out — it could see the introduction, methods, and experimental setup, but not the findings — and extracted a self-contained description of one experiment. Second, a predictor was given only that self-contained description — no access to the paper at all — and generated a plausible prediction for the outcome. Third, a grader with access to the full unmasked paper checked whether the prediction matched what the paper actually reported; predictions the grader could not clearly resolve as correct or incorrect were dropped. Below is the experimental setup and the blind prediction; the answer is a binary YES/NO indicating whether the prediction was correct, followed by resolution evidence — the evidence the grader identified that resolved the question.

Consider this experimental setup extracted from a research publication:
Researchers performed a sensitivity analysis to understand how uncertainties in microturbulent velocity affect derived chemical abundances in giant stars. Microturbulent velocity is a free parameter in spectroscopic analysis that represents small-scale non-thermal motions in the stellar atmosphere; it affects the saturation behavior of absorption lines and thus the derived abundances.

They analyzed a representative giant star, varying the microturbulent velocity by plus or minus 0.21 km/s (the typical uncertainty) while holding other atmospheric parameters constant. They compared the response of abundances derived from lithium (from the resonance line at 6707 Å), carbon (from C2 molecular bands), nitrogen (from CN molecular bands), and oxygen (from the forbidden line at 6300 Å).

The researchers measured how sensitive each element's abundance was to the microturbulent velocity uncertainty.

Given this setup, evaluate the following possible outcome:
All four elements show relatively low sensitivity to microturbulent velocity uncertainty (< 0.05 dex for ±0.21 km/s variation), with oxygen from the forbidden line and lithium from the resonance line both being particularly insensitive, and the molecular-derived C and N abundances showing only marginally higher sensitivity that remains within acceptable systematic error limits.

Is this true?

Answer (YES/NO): NO